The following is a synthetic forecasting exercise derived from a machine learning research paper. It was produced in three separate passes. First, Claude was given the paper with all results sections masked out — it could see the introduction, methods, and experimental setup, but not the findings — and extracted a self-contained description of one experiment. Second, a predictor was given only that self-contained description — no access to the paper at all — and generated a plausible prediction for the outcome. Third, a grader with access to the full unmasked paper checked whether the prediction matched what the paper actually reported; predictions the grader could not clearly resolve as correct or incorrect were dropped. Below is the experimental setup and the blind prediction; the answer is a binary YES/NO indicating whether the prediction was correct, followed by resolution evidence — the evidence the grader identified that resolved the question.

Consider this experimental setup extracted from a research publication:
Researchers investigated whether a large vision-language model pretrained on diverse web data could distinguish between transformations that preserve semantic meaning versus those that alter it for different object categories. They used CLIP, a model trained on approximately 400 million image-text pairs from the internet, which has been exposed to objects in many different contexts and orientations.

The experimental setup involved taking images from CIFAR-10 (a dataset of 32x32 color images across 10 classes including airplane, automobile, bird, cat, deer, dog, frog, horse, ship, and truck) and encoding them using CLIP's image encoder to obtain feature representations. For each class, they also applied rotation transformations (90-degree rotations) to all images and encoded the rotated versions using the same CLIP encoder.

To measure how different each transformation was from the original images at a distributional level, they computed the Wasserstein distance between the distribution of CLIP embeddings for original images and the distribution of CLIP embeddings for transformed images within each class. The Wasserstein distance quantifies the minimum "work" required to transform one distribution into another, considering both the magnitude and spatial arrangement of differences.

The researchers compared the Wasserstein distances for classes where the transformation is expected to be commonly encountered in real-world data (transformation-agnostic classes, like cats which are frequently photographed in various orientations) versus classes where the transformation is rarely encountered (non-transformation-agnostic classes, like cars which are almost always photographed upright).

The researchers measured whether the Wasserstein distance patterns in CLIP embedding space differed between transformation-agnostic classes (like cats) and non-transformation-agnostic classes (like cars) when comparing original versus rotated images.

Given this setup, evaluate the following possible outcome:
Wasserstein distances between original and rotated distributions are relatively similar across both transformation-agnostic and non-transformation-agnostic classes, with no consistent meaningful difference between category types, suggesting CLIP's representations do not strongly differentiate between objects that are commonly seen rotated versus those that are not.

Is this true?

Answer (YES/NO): NO